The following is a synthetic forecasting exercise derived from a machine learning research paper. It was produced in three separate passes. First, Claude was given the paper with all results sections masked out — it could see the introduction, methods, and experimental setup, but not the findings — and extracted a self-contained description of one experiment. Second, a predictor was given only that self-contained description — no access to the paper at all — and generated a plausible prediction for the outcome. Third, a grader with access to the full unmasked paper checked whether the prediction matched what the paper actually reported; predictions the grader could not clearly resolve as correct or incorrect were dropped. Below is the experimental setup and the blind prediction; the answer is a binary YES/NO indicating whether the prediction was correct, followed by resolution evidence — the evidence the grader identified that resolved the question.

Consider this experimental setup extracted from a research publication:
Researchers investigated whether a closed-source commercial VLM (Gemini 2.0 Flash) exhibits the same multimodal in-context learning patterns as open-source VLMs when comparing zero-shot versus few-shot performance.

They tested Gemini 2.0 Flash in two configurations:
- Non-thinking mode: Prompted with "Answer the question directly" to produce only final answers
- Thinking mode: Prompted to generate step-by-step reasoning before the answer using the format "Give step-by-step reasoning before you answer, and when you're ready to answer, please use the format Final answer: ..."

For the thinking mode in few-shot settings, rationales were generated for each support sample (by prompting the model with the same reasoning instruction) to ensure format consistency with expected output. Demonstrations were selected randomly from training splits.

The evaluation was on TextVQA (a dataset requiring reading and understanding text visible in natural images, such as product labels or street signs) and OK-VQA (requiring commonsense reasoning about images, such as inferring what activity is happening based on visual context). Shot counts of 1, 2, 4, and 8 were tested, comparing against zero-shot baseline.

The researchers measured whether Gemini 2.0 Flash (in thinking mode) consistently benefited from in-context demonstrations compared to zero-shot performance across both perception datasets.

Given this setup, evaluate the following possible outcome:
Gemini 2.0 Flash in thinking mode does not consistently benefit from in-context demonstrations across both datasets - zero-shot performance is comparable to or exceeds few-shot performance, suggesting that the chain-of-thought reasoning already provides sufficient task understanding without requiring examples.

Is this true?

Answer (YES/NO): NO